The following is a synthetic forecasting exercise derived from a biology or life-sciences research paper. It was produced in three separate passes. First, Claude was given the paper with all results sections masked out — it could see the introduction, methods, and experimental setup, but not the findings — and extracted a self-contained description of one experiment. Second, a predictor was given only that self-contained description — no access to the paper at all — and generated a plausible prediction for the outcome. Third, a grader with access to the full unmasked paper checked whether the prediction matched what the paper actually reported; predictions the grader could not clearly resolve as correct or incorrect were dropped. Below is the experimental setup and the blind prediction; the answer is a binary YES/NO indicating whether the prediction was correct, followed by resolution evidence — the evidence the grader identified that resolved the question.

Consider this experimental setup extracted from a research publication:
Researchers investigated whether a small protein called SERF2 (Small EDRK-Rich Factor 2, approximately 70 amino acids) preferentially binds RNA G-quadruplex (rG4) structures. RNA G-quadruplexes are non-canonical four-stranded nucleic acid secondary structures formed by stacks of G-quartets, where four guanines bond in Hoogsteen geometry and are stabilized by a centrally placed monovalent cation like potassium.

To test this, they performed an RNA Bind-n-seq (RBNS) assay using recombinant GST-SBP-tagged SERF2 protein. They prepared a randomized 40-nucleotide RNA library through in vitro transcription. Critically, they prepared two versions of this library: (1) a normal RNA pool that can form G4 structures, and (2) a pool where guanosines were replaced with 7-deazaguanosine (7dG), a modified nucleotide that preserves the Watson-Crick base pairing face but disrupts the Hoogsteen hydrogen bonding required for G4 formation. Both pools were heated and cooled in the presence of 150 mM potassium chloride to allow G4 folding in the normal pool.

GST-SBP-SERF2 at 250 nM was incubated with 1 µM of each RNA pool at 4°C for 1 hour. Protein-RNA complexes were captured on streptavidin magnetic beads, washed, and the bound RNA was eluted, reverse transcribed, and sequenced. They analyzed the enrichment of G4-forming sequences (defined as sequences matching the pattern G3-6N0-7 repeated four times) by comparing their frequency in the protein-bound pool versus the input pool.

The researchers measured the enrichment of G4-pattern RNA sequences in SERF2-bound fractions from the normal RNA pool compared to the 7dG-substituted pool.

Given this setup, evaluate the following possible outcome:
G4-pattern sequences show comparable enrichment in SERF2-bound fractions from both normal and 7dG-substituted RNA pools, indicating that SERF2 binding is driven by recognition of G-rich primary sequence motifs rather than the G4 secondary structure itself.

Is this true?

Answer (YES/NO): NO